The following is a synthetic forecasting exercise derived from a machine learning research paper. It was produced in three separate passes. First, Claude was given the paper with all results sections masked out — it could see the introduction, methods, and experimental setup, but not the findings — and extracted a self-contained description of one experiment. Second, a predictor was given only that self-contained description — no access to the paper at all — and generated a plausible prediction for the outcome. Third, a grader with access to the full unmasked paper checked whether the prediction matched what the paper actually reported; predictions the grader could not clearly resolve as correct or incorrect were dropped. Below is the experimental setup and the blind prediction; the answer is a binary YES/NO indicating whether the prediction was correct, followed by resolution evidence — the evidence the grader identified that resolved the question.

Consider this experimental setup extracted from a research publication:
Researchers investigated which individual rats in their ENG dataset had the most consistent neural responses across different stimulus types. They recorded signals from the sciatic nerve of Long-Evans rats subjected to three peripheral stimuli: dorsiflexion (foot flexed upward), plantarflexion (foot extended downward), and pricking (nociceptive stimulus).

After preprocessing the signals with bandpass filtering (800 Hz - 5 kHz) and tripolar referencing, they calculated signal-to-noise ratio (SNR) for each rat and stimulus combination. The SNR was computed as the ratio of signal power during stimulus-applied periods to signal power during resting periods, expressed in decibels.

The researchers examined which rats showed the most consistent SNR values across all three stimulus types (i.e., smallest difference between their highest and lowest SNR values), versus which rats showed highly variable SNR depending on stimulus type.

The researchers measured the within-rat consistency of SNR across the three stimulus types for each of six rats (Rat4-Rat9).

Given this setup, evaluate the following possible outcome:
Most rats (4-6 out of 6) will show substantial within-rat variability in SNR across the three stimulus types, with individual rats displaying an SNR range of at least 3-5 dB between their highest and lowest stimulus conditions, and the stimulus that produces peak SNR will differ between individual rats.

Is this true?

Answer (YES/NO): NO